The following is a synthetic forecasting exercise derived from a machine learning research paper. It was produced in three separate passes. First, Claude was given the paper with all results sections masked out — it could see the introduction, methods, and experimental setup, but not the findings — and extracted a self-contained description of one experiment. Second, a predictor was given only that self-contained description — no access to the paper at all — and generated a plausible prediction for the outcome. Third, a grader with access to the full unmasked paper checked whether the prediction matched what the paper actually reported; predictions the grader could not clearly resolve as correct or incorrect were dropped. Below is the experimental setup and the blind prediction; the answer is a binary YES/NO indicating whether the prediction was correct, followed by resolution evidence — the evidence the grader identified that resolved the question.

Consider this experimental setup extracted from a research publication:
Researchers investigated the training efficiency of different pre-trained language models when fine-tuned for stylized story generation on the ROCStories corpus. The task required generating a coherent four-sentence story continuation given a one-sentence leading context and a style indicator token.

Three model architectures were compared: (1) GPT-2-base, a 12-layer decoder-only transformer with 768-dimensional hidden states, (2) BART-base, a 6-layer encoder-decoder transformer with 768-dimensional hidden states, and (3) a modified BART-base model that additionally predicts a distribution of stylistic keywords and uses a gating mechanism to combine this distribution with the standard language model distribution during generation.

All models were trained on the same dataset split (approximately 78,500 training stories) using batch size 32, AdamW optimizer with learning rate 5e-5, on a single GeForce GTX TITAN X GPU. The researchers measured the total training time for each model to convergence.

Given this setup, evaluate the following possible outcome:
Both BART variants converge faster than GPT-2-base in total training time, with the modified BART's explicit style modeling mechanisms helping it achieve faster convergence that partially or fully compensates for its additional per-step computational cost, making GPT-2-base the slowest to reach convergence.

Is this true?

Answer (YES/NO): NO